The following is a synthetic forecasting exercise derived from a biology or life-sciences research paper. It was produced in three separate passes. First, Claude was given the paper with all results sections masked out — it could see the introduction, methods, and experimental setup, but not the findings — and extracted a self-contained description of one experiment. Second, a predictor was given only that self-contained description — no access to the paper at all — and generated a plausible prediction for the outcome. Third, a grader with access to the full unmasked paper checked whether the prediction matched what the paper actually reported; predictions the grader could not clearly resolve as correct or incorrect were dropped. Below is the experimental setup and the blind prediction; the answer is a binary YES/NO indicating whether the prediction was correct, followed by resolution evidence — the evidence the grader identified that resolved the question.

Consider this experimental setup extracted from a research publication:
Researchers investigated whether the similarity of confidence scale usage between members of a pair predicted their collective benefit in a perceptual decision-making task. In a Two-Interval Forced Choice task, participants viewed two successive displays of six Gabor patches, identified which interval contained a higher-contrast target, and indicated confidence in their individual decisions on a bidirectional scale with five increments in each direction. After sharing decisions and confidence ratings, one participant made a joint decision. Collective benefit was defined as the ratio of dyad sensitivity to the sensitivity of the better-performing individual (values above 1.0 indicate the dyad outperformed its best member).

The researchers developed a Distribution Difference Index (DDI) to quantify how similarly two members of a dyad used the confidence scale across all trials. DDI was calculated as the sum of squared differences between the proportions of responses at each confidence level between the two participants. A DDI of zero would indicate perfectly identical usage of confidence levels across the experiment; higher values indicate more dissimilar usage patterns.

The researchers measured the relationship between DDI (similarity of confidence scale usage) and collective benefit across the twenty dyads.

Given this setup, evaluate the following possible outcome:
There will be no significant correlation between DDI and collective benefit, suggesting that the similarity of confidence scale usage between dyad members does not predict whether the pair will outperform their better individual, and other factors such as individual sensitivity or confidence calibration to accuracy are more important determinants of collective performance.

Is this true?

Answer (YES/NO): YES